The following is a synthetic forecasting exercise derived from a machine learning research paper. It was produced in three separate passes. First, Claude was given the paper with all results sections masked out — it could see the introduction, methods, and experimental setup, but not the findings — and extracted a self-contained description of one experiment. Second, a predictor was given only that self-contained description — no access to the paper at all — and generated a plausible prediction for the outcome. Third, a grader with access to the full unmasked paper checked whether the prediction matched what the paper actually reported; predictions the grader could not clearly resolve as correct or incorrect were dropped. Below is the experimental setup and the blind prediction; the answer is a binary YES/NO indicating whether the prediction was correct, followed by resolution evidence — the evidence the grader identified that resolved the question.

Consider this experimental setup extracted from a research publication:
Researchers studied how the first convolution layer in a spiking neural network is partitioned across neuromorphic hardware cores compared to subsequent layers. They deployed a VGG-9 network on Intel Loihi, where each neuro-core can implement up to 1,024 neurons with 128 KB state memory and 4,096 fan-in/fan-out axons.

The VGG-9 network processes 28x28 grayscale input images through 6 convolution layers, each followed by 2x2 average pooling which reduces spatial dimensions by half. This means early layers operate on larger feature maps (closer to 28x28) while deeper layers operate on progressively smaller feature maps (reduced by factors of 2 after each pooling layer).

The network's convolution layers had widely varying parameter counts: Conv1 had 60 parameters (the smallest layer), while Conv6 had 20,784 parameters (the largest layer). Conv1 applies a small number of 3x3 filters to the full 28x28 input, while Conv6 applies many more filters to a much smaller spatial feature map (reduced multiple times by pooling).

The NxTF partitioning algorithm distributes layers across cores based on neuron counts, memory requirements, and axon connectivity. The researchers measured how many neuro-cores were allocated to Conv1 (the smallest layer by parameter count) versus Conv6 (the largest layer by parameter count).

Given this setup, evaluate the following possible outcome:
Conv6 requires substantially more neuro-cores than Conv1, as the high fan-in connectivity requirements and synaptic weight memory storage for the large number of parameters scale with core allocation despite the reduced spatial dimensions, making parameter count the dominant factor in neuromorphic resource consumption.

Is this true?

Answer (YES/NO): NO